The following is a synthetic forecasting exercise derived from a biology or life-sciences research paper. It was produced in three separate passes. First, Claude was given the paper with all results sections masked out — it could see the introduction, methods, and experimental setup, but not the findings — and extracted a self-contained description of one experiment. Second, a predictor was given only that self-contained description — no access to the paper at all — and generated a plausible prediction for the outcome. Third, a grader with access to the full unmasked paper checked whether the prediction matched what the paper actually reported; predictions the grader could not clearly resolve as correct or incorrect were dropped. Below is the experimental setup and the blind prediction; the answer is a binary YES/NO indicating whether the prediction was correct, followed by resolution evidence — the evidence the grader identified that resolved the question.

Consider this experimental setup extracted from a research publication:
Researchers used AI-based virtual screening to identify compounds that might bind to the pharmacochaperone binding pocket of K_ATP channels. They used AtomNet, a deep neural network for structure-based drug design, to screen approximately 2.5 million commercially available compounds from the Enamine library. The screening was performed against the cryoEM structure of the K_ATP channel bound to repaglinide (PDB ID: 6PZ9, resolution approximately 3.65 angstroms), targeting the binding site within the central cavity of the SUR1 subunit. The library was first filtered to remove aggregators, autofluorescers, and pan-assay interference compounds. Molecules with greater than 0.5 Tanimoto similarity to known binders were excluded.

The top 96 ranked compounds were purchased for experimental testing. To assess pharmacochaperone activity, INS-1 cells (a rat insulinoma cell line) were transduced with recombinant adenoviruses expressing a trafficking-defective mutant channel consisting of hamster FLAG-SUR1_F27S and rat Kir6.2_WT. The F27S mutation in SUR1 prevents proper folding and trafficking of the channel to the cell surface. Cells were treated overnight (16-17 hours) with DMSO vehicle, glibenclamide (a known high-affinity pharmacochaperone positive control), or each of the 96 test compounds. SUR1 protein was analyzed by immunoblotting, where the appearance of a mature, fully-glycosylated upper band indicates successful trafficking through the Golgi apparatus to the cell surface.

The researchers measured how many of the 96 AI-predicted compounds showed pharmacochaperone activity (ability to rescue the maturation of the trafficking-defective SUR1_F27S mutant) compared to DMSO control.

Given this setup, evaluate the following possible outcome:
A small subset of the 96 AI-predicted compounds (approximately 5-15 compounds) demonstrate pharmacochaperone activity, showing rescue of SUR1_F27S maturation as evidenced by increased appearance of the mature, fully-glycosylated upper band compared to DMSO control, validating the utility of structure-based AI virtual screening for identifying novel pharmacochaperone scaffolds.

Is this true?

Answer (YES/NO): NO